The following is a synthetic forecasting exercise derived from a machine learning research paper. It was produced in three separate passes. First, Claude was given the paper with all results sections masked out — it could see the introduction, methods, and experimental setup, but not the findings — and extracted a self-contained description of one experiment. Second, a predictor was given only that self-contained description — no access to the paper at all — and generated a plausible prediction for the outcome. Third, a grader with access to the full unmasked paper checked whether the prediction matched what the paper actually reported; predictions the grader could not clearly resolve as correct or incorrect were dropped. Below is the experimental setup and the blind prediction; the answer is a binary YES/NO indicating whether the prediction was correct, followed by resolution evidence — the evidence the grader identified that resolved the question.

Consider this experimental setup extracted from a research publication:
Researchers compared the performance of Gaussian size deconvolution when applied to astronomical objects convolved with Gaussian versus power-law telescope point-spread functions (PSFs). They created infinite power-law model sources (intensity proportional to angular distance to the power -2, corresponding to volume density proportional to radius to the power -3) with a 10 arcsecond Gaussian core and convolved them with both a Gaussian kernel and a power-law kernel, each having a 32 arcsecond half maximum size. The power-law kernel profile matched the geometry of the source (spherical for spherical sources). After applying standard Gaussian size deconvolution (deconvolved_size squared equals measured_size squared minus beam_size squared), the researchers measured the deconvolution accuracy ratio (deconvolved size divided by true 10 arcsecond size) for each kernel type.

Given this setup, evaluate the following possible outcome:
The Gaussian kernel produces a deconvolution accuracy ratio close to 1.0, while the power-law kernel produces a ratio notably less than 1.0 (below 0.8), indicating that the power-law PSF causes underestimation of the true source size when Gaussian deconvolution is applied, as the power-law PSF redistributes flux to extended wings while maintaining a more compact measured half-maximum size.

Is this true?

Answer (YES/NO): NO